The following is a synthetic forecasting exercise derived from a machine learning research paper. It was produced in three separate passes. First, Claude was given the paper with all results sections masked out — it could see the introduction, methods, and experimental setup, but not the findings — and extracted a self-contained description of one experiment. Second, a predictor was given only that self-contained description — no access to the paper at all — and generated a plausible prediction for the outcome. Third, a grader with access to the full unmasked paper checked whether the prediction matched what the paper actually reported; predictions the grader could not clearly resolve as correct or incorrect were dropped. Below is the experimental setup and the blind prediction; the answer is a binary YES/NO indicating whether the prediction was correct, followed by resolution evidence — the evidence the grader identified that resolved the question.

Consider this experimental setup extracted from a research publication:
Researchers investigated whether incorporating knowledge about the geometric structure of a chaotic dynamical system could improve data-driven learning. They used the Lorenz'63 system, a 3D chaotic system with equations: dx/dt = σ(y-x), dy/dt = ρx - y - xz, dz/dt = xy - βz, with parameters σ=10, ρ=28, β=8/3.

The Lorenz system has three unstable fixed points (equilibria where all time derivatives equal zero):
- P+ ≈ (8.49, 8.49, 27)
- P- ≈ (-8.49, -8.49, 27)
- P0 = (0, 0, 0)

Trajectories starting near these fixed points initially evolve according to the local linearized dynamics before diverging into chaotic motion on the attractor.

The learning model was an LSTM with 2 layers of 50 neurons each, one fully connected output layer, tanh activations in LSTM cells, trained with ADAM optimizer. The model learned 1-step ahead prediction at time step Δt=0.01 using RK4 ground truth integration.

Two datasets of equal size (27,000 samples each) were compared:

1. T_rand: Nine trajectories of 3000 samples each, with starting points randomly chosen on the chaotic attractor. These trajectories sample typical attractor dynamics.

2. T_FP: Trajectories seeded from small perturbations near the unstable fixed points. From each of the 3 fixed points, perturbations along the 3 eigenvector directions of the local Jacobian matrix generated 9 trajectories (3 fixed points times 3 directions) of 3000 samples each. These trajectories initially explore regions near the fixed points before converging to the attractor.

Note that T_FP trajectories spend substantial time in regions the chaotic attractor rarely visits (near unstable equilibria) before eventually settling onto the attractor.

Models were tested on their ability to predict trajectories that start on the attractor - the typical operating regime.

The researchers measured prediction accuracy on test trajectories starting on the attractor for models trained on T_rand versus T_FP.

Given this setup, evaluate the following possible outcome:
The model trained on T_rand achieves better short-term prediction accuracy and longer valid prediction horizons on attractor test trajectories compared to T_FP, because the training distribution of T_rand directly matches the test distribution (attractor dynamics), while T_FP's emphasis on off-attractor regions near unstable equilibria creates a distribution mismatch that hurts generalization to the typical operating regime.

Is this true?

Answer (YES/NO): NO